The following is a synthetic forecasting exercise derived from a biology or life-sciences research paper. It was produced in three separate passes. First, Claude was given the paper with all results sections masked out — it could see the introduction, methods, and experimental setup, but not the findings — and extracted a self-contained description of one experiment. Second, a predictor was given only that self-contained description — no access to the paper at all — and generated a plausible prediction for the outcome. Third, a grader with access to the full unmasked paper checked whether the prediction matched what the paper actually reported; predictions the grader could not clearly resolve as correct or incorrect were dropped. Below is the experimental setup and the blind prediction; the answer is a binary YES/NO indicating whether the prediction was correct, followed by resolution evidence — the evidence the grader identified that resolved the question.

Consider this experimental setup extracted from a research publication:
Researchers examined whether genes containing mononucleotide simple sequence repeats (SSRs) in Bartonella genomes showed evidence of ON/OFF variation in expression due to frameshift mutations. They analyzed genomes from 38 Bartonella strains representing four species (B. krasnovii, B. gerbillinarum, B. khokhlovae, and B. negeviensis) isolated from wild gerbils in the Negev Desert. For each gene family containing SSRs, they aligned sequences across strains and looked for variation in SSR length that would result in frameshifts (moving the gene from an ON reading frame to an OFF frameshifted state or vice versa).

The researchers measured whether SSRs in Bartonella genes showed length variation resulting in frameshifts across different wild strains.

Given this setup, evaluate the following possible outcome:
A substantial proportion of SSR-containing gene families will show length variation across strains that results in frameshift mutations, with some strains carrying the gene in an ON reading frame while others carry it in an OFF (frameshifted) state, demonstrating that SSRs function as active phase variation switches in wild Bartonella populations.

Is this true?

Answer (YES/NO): NO